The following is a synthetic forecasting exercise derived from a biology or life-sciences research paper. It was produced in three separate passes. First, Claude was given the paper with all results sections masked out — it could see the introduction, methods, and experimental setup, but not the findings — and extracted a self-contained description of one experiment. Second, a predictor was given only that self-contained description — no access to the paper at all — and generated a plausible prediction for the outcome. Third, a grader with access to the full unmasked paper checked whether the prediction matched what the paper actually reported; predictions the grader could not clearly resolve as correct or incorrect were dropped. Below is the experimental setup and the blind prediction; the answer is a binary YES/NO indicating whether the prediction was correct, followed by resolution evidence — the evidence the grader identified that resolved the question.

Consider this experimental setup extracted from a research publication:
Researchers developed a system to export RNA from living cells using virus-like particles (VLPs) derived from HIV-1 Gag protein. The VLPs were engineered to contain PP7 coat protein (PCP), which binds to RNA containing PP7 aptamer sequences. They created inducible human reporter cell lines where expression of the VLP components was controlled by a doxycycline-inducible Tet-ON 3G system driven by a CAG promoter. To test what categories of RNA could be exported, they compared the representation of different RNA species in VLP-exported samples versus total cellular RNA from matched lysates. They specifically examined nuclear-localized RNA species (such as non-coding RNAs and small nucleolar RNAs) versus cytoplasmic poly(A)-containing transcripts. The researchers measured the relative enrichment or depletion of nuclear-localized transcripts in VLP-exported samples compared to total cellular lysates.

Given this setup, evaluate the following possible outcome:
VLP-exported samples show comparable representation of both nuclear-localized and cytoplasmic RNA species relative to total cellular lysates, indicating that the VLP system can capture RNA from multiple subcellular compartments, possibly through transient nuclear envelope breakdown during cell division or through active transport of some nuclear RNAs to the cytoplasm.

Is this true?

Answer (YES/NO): NO